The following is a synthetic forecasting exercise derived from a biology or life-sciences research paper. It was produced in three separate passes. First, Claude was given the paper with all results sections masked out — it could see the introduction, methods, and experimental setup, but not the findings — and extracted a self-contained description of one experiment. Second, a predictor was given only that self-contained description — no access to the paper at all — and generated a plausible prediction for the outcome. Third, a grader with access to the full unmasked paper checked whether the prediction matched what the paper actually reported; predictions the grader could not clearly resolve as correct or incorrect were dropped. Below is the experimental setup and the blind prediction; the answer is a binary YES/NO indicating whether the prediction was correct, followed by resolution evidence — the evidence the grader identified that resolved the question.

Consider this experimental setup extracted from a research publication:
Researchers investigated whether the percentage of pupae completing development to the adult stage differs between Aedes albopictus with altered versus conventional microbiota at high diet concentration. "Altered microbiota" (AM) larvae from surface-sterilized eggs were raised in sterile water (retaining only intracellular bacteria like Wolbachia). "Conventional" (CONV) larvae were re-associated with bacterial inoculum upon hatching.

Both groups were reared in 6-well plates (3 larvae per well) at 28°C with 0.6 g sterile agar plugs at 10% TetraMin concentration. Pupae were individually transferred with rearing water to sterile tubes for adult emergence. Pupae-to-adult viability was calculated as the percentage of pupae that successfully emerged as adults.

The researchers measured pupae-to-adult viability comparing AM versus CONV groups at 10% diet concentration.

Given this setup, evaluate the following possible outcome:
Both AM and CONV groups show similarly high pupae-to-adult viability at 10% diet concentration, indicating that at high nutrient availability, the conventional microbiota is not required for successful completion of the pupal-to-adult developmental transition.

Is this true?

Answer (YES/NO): YES